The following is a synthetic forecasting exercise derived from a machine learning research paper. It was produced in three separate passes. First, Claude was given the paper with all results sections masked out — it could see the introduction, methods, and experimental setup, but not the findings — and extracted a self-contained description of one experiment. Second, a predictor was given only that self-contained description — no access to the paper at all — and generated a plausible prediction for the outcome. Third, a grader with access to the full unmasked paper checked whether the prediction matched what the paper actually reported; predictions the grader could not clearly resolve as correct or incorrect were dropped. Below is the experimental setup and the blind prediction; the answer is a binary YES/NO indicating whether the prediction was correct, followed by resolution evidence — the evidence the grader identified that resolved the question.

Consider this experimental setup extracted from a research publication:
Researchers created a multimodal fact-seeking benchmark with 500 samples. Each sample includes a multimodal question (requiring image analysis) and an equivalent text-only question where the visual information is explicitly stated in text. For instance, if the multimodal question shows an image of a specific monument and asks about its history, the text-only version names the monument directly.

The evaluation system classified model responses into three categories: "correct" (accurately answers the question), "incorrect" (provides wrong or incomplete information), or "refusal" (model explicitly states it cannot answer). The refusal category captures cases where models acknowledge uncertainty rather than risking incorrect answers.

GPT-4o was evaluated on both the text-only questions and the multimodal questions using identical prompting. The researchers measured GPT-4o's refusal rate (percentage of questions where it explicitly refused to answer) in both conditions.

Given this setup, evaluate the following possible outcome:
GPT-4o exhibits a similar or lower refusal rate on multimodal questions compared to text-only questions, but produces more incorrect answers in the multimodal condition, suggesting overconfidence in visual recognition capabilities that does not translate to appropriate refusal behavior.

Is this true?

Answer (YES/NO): NO